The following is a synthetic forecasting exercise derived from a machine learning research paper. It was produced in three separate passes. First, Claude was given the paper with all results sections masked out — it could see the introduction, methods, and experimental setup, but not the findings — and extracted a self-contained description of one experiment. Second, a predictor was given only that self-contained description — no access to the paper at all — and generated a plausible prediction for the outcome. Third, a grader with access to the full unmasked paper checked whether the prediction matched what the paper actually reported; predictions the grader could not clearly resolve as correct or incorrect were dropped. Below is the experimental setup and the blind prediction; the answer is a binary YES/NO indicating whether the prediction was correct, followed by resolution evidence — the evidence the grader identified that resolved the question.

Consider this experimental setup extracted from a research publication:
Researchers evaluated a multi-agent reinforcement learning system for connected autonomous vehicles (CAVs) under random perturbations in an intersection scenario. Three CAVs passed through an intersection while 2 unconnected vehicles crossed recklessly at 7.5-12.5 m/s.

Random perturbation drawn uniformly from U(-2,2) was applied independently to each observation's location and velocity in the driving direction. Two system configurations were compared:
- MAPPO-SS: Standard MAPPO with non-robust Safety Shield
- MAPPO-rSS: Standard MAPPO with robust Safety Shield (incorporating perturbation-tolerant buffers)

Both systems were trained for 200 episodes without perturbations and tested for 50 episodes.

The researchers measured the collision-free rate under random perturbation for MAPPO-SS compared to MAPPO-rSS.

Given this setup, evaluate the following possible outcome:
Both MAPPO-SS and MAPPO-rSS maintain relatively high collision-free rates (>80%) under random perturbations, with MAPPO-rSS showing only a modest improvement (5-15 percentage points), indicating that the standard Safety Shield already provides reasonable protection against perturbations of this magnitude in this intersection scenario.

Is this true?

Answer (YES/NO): NO